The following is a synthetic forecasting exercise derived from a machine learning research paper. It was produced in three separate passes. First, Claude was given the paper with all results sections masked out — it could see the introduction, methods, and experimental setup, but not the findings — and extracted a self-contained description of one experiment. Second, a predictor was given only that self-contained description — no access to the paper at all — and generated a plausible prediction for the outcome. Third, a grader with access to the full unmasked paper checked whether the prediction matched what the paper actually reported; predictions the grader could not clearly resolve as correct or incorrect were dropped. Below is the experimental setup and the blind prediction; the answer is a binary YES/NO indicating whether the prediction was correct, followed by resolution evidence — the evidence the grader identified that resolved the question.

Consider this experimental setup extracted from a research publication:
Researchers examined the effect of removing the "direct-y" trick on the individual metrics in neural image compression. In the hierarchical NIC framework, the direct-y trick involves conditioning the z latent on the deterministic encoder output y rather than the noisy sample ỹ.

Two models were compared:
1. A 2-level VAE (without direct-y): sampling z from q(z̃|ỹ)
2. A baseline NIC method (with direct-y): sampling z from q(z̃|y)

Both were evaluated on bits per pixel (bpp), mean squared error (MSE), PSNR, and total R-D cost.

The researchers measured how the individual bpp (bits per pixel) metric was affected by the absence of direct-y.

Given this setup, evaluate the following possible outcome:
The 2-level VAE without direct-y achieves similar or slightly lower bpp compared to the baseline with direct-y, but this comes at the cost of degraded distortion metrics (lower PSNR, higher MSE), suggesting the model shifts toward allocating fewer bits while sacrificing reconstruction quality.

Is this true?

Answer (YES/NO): NO